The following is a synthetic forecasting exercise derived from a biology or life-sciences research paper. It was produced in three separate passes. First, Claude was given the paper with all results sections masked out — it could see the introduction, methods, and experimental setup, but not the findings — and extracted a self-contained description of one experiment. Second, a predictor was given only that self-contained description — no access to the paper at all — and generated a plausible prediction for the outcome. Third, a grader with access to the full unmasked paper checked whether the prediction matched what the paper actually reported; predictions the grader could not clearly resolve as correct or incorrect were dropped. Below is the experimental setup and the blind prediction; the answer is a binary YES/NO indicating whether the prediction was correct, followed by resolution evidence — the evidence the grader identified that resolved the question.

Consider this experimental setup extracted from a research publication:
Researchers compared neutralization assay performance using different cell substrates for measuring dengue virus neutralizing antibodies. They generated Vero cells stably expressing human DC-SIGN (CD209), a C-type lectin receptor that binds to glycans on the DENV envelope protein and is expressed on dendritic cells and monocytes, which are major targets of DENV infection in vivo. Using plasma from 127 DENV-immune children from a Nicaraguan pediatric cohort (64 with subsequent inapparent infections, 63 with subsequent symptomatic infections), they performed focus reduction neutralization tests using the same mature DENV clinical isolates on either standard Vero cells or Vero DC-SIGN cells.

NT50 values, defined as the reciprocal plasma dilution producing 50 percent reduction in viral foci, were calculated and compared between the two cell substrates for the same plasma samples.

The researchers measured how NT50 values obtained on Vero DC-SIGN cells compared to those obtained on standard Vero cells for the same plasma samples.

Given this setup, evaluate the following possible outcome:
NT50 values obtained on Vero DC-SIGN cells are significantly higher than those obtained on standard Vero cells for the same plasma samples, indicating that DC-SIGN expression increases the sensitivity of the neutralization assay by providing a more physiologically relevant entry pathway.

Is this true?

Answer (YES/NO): NO